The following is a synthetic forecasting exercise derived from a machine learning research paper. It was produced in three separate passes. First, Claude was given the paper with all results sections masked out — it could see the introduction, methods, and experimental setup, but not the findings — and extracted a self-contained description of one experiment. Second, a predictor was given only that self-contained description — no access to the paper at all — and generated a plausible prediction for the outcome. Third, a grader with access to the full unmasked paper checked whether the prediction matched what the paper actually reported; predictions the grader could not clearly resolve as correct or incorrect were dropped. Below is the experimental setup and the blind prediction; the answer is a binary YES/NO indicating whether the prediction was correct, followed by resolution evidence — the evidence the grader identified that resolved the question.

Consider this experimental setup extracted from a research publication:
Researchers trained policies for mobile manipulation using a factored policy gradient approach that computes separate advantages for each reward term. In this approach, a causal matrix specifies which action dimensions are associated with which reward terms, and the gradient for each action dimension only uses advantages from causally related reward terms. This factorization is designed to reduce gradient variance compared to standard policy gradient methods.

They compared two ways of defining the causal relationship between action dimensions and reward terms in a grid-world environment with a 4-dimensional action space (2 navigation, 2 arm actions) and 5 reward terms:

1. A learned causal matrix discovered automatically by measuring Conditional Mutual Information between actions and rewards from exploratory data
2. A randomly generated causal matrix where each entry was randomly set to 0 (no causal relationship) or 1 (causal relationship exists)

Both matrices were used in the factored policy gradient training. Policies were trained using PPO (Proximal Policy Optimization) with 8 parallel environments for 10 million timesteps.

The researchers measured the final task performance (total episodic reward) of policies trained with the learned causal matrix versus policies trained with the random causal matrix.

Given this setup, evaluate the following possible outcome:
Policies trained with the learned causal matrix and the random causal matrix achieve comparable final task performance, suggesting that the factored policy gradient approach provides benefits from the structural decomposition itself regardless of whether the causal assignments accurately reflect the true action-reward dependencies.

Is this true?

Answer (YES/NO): NO